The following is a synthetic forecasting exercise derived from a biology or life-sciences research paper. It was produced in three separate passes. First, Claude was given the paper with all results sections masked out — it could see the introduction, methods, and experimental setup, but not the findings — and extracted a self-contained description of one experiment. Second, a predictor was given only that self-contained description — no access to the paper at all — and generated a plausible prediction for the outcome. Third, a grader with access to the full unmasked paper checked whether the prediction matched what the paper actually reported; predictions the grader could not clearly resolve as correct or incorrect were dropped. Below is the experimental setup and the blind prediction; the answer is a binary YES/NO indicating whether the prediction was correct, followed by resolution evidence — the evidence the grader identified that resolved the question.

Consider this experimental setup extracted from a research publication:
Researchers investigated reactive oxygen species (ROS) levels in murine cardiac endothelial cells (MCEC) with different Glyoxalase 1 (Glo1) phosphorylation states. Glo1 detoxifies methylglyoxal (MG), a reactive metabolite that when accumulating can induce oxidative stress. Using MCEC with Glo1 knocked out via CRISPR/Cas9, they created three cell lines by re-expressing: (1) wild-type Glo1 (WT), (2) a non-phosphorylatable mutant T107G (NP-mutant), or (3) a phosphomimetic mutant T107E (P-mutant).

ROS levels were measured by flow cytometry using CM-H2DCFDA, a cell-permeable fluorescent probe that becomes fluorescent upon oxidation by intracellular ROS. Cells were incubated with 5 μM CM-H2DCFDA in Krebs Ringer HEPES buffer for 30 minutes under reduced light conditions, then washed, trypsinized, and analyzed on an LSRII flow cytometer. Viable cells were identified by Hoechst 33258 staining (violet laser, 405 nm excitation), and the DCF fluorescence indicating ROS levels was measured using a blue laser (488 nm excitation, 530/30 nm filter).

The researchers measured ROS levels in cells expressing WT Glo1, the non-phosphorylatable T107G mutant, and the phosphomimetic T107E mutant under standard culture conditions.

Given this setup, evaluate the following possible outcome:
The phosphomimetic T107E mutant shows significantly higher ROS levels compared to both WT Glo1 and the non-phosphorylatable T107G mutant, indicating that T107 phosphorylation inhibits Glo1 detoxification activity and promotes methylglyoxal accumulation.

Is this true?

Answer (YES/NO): NO